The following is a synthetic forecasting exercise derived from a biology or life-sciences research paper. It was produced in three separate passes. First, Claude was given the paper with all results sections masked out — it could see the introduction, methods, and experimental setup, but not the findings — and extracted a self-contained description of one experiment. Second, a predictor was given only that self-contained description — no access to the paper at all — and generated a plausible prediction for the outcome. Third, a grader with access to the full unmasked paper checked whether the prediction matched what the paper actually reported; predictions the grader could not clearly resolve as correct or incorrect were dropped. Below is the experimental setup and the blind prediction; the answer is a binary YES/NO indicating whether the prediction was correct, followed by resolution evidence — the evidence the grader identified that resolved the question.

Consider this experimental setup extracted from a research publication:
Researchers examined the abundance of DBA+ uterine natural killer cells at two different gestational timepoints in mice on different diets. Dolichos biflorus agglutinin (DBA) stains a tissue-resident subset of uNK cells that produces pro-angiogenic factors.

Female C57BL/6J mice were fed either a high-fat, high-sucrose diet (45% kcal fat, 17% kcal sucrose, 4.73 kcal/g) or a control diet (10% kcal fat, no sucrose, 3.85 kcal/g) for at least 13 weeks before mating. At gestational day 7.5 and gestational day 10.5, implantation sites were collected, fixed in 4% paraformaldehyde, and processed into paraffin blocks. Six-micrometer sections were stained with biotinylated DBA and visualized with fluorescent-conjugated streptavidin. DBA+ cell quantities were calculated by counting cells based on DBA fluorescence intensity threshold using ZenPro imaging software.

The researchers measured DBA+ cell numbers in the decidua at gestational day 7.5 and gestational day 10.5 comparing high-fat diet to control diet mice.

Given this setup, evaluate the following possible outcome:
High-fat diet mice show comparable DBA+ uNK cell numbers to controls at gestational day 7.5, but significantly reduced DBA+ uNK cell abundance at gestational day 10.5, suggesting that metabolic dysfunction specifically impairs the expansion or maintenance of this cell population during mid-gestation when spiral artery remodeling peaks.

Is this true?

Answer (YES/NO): NO